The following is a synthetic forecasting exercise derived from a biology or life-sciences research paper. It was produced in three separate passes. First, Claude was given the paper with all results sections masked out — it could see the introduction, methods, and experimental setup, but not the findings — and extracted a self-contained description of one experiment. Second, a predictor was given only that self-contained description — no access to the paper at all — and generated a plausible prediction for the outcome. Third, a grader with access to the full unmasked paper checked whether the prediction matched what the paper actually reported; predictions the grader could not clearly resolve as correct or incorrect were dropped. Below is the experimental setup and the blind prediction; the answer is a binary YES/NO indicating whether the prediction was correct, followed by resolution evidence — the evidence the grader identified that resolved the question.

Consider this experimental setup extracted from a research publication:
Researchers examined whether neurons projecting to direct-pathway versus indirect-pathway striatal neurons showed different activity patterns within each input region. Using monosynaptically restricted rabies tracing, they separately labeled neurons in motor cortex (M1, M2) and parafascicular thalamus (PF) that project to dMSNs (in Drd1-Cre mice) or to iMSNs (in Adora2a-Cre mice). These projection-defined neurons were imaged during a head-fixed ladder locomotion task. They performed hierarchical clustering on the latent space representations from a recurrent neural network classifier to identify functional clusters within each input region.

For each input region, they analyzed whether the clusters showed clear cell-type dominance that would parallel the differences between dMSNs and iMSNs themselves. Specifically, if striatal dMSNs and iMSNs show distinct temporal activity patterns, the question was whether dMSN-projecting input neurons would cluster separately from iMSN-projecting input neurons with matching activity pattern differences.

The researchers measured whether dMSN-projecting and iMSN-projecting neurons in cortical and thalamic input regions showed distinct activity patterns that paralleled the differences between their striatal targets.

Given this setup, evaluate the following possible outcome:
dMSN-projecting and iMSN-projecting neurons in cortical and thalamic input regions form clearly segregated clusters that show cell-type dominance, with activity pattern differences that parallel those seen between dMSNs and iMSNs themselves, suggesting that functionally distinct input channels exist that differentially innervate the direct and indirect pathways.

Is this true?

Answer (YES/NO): NO